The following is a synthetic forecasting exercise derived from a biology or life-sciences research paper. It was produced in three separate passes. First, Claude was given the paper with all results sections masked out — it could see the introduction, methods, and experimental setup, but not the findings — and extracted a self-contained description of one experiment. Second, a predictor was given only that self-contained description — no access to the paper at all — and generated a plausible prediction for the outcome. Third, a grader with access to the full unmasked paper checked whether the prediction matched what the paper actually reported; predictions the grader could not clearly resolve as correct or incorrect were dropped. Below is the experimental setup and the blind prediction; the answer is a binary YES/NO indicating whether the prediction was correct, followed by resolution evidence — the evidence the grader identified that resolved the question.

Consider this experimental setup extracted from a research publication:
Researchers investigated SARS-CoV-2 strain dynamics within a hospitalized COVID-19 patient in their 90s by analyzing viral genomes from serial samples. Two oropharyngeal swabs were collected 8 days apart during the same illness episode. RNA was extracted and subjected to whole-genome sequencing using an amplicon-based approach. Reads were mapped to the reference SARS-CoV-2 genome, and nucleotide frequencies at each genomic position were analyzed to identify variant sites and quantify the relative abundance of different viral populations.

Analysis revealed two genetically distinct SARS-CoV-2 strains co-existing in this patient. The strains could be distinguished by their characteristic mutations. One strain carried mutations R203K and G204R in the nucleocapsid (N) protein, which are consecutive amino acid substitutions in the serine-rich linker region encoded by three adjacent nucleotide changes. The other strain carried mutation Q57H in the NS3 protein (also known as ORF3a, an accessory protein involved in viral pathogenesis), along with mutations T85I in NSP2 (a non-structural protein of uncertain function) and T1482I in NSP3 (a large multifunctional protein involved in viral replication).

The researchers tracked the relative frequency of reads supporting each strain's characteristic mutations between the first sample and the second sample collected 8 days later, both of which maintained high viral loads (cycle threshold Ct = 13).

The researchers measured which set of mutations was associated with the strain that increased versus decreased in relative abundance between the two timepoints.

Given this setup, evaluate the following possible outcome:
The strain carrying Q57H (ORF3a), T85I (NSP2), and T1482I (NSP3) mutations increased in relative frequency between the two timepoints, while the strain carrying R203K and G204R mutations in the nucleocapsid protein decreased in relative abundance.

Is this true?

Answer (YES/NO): NO